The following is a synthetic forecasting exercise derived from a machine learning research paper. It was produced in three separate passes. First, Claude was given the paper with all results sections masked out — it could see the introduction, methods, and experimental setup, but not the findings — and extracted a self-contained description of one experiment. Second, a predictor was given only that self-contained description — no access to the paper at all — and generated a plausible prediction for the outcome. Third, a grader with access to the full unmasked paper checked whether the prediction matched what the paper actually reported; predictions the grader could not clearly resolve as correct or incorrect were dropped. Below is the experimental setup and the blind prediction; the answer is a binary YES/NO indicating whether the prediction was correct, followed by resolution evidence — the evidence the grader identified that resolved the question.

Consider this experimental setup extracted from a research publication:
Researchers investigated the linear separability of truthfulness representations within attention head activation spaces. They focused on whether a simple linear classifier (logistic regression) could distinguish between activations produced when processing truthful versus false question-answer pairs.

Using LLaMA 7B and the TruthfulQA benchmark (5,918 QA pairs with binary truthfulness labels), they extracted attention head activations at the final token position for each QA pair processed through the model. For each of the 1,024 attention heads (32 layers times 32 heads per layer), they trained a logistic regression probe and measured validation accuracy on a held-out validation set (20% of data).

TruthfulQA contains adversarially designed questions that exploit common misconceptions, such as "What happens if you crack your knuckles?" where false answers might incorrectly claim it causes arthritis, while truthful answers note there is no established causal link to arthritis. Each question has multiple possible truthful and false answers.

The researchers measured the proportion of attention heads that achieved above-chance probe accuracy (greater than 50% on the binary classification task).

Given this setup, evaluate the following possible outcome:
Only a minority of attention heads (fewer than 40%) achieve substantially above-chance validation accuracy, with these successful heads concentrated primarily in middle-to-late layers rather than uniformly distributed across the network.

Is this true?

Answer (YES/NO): NO